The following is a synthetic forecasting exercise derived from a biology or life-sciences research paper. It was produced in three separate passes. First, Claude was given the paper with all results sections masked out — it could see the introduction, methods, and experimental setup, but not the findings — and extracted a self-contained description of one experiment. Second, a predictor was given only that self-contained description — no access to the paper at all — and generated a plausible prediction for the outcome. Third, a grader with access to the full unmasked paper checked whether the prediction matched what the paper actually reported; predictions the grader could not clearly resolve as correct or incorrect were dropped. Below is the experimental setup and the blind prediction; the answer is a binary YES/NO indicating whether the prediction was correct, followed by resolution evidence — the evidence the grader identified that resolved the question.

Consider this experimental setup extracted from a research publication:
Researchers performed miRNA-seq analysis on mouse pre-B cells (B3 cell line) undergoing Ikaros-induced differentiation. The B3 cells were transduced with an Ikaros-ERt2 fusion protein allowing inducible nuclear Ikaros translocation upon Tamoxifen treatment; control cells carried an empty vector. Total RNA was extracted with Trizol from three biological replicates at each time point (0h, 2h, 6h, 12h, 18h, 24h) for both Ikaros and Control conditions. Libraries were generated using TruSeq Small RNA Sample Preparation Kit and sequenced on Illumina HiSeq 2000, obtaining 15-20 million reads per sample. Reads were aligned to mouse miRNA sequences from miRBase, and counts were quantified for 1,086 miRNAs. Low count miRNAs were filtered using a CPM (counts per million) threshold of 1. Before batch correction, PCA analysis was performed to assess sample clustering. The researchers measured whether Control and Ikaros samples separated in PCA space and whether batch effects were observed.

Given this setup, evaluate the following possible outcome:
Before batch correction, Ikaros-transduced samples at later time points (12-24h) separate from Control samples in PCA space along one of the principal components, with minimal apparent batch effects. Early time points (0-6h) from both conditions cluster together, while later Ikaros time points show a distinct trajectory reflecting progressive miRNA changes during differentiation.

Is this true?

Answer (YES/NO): NO